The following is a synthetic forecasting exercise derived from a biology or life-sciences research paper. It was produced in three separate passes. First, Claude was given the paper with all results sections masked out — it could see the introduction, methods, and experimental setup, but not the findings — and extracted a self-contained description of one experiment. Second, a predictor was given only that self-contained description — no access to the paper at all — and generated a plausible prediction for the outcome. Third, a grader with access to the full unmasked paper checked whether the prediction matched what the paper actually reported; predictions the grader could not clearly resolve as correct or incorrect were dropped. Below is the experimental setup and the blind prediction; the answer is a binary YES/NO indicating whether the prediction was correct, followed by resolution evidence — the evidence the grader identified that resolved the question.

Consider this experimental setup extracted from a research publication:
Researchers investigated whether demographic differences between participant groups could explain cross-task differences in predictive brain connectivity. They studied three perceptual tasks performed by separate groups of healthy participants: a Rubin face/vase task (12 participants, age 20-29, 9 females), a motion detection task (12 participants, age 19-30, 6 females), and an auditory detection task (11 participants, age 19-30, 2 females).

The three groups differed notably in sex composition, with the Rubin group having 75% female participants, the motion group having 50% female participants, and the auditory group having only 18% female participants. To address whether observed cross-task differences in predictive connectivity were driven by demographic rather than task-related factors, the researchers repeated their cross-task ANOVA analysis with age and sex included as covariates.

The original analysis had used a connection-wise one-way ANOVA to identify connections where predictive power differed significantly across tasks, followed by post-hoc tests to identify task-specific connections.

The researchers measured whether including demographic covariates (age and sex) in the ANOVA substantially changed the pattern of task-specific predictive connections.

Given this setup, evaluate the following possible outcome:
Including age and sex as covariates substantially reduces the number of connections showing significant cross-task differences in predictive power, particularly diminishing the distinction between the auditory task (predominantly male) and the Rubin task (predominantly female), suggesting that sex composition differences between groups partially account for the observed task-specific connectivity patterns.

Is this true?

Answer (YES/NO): NO